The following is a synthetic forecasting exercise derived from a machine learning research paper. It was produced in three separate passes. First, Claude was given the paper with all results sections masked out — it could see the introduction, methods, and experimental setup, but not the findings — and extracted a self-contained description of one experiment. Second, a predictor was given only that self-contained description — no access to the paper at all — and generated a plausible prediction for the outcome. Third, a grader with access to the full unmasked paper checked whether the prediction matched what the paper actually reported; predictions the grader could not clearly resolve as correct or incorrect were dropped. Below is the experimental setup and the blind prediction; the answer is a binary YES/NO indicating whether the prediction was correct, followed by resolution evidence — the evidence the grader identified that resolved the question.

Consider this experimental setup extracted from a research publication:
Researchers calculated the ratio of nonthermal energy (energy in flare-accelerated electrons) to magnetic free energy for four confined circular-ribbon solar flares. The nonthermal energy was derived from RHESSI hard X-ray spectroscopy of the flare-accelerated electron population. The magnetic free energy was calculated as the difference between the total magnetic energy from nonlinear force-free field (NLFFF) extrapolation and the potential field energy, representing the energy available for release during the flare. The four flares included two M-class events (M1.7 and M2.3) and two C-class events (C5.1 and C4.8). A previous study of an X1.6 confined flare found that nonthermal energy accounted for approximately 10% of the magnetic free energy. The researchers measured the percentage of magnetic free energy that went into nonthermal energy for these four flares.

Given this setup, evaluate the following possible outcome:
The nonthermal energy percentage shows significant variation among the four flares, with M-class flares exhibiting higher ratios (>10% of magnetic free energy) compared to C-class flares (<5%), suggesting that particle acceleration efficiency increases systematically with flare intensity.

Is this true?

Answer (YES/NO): NO